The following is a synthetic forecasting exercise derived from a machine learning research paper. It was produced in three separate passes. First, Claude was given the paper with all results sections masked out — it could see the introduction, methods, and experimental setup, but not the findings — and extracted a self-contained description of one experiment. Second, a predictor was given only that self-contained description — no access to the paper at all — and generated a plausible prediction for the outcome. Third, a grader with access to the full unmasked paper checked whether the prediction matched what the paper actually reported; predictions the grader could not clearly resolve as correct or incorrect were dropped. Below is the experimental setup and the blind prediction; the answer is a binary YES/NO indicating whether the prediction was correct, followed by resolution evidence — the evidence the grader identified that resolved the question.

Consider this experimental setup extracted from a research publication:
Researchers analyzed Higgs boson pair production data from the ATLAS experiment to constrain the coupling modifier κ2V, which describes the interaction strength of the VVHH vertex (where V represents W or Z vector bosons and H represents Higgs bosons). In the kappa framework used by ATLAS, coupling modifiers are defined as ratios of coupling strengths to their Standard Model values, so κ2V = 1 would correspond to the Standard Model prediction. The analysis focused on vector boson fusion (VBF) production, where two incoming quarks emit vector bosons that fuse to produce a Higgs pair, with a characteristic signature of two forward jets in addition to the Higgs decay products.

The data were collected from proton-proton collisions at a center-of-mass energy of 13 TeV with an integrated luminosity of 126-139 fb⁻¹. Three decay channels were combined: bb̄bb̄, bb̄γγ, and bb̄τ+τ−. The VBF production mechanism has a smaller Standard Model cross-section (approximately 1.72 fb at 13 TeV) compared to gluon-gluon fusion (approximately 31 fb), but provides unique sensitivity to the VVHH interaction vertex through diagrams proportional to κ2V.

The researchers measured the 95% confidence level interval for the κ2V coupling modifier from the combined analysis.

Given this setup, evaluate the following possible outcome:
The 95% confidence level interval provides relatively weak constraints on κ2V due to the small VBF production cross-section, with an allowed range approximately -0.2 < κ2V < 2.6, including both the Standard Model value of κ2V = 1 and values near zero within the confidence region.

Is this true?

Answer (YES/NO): NO